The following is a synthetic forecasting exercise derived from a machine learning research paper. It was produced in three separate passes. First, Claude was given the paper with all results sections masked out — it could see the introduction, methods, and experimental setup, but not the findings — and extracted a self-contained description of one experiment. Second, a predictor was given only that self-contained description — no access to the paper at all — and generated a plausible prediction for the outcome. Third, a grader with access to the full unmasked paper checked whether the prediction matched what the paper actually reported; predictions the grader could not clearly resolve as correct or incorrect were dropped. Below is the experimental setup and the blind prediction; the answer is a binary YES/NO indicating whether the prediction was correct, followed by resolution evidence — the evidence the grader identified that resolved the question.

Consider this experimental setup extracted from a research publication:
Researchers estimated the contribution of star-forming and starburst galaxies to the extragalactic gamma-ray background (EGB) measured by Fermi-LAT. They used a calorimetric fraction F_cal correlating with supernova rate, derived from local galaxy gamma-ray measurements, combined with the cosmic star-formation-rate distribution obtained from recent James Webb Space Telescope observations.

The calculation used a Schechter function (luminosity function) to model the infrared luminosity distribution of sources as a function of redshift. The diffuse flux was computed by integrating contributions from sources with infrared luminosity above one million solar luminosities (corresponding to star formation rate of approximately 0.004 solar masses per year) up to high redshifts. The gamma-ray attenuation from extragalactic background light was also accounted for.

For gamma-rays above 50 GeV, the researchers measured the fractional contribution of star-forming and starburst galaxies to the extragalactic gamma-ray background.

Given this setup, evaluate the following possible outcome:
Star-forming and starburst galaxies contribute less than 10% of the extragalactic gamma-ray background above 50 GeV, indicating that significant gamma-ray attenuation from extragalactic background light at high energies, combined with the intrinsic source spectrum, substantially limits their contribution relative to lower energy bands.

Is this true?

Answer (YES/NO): NO